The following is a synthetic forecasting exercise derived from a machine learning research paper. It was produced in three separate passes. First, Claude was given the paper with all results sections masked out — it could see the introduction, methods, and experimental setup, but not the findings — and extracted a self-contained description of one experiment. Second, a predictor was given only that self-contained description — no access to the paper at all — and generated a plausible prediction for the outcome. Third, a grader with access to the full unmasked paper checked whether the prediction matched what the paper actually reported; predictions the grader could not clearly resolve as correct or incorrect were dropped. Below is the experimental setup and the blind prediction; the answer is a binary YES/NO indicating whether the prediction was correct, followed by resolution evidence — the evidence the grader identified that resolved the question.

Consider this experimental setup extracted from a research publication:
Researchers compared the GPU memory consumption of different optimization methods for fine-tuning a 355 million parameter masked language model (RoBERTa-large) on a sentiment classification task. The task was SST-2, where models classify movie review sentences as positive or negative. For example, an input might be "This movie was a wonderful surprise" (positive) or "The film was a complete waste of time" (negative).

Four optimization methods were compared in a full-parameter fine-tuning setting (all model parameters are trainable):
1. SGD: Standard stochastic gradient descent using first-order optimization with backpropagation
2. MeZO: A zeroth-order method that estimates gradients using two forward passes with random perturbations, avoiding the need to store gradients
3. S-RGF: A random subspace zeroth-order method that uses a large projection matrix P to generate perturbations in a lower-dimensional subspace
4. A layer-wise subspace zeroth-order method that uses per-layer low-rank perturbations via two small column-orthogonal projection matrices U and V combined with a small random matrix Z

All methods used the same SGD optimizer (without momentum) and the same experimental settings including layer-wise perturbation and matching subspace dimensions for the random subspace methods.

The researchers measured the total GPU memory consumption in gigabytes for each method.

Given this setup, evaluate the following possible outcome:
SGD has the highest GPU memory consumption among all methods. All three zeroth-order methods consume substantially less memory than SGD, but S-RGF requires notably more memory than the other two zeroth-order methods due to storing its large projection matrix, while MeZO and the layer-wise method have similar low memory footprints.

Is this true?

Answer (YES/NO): NO